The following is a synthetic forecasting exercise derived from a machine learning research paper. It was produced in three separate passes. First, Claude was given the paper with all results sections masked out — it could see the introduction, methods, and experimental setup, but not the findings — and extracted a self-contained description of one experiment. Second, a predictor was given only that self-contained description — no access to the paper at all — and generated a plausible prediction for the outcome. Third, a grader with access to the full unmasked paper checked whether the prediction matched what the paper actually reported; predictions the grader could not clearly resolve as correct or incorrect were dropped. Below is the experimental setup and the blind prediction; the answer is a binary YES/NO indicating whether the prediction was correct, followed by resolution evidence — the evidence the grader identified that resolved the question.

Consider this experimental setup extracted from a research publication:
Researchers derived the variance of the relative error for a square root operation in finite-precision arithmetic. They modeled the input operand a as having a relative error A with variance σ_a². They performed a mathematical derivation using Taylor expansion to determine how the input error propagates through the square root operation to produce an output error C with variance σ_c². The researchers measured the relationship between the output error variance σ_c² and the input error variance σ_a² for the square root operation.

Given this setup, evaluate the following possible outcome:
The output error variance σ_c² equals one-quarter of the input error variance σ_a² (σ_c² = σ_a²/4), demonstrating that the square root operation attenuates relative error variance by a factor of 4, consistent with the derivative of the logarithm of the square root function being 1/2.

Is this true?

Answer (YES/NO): YES